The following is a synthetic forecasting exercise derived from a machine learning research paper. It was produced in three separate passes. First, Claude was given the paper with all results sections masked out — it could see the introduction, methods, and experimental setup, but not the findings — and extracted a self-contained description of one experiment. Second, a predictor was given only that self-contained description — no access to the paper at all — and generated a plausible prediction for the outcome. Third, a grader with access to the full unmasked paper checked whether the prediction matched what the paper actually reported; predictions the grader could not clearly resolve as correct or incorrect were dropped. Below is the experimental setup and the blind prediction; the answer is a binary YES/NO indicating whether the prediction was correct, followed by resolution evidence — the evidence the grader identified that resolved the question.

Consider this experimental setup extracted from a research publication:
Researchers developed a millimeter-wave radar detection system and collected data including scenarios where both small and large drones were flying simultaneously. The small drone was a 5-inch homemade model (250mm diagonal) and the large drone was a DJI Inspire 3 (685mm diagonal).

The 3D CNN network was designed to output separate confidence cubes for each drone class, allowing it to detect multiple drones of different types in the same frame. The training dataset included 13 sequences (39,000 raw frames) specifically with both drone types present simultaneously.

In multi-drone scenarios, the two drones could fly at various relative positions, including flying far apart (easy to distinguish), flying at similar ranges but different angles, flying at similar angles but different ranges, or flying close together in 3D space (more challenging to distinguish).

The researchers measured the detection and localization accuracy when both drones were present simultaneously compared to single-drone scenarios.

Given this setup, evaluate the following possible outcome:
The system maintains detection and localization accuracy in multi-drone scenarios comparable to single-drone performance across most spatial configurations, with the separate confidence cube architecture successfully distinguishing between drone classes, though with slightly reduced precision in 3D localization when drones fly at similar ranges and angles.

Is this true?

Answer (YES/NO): NO